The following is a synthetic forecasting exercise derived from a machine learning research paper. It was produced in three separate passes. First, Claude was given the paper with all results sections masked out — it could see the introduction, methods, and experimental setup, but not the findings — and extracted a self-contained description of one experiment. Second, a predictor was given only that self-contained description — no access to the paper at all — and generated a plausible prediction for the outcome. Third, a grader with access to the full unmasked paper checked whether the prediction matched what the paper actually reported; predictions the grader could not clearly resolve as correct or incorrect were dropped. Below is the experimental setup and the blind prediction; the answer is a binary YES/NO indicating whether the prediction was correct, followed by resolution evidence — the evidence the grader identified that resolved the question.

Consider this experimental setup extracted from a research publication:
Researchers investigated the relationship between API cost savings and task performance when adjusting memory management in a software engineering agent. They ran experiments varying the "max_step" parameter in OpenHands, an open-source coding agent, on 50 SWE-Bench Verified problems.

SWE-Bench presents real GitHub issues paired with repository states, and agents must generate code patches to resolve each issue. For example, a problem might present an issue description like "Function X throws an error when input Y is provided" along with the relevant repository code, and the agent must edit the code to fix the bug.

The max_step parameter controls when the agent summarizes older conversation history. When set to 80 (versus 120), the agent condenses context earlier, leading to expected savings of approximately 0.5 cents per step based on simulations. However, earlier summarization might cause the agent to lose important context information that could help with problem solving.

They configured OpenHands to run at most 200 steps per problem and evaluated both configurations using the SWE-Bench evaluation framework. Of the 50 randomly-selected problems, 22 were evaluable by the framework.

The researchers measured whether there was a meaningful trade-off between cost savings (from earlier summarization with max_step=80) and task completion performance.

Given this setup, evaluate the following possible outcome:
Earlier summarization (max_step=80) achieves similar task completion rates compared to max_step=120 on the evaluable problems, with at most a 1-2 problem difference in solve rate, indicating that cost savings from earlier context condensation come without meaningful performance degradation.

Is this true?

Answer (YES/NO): YES